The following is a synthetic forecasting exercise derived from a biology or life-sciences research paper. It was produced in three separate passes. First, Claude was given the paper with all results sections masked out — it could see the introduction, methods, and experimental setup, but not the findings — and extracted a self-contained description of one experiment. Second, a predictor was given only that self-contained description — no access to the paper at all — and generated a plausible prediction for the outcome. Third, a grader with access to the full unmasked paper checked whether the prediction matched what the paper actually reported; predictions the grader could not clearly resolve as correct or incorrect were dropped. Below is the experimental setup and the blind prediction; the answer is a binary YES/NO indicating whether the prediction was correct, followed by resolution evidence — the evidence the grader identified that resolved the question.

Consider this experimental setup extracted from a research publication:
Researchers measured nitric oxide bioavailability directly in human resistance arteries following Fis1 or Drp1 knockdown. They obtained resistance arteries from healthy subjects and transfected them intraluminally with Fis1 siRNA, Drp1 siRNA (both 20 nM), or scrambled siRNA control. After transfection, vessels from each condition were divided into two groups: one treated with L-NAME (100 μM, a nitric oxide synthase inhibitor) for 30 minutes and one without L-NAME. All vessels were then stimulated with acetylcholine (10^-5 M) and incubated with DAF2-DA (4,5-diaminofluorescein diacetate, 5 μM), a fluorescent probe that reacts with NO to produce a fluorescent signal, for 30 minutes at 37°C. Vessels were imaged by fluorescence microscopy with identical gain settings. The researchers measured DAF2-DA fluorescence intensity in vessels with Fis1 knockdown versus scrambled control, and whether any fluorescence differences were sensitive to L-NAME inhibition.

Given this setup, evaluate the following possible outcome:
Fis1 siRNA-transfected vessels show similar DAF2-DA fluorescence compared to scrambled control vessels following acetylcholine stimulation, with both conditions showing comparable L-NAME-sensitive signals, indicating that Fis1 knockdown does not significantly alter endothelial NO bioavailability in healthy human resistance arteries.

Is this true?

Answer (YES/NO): NO